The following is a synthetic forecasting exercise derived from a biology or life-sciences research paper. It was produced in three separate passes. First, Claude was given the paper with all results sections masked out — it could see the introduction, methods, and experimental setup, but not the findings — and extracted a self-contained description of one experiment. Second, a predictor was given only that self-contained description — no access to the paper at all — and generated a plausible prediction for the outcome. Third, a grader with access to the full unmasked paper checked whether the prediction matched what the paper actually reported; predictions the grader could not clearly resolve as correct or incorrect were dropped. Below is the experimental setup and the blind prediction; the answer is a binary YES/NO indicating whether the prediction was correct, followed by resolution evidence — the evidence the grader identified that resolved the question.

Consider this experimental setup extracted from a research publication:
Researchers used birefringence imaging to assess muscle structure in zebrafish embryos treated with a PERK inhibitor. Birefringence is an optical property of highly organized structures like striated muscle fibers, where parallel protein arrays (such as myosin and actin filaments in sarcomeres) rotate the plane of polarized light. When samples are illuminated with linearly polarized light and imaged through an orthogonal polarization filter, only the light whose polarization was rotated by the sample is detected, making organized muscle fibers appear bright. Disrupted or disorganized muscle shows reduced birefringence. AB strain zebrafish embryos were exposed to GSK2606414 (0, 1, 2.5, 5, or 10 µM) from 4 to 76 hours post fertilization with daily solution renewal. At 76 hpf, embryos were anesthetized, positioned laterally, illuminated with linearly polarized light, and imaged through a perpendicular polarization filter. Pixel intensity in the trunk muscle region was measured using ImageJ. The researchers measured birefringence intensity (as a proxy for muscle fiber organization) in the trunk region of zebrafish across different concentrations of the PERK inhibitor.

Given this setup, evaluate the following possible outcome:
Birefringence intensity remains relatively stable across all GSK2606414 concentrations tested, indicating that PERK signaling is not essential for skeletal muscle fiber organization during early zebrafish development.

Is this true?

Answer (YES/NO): NO